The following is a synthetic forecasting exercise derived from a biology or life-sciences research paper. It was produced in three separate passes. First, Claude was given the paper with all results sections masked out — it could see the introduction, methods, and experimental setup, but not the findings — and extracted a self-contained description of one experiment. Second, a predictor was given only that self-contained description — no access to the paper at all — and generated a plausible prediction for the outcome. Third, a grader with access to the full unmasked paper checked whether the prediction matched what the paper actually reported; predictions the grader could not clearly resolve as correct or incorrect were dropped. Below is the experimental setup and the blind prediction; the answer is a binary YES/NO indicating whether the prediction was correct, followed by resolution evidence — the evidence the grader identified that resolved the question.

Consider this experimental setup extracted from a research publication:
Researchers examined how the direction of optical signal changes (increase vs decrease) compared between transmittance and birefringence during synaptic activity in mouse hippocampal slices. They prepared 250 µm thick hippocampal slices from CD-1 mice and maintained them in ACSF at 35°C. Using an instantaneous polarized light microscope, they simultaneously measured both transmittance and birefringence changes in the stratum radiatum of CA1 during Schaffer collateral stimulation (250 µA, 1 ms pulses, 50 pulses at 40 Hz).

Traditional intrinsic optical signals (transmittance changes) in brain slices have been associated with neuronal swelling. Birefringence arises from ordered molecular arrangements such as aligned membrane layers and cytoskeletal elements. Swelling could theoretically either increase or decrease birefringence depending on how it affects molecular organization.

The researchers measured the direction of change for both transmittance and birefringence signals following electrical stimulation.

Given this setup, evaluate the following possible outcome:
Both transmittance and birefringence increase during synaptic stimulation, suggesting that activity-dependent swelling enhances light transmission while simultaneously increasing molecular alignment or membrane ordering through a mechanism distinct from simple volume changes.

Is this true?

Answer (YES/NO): YES